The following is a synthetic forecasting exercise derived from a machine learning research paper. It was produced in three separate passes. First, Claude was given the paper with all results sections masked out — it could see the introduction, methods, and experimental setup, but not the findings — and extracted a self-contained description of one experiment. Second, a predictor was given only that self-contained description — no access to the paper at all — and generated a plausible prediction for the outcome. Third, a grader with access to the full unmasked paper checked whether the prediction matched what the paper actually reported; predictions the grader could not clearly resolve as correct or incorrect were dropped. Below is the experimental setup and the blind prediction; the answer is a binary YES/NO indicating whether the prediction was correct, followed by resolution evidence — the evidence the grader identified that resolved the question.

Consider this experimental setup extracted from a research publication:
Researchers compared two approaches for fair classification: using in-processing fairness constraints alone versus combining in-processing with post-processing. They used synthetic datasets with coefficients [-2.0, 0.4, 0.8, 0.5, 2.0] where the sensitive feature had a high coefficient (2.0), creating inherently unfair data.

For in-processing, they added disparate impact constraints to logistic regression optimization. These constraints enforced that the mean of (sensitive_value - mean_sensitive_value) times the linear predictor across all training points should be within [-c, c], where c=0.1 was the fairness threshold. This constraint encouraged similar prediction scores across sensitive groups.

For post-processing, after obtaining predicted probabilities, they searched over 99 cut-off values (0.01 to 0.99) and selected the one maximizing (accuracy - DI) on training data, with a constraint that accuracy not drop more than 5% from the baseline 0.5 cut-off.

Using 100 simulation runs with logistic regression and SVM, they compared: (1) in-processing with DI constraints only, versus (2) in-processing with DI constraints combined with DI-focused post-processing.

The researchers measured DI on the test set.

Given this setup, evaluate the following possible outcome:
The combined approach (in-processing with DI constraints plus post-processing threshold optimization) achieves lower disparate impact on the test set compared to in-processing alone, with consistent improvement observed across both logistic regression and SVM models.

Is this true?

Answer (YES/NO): YES